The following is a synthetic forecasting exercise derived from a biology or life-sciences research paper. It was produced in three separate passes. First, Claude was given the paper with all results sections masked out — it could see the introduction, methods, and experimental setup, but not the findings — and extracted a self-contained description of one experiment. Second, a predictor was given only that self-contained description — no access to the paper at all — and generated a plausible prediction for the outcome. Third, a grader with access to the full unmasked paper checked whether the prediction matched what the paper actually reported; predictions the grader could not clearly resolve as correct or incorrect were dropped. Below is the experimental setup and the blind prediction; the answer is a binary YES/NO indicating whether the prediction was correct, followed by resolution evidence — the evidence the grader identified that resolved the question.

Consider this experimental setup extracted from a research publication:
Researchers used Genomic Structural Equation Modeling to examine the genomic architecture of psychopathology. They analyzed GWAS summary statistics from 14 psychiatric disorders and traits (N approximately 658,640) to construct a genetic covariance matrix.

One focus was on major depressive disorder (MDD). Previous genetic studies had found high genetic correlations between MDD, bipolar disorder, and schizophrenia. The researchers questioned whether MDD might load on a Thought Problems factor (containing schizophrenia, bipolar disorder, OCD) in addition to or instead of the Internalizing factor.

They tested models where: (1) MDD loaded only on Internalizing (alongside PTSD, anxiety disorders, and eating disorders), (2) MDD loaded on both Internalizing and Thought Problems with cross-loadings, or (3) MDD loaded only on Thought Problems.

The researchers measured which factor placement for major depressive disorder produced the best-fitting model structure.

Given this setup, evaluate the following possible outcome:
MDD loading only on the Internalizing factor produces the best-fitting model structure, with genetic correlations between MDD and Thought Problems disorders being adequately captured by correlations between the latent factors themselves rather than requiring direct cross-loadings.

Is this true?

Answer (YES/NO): YES